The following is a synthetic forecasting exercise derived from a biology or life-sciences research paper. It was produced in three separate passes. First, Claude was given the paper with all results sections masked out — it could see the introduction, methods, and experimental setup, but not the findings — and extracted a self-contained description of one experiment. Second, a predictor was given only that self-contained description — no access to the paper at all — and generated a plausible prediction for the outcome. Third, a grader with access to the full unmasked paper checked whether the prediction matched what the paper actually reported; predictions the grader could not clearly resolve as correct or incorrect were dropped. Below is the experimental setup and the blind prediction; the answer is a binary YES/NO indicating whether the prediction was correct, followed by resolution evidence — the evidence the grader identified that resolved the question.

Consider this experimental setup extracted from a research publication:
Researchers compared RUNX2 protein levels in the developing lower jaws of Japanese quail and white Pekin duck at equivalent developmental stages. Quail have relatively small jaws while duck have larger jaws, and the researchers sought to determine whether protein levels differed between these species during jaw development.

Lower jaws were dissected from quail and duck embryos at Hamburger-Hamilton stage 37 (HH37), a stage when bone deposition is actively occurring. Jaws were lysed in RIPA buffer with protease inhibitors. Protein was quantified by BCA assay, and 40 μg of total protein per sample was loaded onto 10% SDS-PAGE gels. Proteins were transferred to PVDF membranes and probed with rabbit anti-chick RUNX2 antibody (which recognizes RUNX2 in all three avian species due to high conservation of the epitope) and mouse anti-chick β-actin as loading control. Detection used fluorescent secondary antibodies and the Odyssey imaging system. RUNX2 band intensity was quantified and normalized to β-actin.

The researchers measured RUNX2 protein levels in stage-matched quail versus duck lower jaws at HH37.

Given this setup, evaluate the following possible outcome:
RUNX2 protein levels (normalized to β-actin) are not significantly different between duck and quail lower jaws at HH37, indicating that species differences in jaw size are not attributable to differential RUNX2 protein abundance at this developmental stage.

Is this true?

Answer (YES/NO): YES